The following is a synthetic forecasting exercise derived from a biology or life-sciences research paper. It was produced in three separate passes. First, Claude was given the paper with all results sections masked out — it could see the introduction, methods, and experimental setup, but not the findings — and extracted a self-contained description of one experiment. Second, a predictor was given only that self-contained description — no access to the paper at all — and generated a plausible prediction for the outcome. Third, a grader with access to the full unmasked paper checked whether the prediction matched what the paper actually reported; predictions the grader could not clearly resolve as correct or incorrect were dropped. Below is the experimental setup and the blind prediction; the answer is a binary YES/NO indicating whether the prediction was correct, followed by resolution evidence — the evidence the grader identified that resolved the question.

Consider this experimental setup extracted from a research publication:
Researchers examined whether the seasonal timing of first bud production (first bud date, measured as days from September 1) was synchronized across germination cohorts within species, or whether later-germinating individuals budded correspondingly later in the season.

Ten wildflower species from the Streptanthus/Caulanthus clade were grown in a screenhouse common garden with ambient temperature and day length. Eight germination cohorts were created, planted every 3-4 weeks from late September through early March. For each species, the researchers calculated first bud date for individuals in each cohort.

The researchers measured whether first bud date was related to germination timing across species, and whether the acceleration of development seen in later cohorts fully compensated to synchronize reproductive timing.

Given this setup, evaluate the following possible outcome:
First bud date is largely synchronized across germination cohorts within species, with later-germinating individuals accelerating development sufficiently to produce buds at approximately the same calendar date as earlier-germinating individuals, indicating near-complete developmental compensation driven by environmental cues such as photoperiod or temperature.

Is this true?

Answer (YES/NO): NO